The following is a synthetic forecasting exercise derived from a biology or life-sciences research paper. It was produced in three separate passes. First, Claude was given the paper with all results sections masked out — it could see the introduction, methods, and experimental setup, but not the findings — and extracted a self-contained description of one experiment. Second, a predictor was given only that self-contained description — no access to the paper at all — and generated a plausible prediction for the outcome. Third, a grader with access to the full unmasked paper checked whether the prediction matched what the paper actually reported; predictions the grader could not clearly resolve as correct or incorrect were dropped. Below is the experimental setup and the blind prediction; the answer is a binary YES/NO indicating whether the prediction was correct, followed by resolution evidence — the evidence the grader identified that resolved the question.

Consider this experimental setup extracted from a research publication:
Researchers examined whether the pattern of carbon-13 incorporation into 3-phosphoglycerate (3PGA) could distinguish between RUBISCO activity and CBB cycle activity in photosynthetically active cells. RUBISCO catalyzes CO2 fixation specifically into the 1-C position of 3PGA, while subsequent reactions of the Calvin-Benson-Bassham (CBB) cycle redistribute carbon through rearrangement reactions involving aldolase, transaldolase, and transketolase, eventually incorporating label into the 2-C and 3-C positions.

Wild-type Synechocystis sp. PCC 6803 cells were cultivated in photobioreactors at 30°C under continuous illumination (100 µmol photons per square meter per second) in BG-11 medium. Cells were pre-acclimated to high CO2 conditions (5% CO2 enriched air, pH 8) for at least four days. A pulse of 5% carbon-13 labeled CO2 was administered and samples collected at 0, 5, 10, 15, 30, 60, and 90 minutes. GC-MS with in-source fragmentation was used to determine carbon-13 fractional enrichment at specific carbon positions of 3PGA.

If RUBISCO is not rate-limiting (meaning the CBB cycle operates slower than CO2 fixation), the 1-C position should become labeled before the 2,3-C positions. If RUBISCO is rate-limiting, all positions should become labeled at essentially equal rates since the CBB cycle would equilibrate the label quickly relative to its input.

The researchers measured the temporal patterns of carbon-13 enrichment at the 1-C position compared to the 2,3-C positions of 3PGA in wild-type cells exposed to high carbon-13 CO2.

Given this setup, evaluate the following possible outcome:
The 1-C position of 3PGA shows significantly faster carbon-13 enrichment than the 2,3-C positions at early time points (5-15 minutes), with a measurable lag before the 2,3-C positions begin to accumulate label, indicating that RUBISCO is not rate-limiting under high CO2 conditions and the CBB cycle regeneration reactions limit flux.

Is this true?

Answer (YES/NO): YES